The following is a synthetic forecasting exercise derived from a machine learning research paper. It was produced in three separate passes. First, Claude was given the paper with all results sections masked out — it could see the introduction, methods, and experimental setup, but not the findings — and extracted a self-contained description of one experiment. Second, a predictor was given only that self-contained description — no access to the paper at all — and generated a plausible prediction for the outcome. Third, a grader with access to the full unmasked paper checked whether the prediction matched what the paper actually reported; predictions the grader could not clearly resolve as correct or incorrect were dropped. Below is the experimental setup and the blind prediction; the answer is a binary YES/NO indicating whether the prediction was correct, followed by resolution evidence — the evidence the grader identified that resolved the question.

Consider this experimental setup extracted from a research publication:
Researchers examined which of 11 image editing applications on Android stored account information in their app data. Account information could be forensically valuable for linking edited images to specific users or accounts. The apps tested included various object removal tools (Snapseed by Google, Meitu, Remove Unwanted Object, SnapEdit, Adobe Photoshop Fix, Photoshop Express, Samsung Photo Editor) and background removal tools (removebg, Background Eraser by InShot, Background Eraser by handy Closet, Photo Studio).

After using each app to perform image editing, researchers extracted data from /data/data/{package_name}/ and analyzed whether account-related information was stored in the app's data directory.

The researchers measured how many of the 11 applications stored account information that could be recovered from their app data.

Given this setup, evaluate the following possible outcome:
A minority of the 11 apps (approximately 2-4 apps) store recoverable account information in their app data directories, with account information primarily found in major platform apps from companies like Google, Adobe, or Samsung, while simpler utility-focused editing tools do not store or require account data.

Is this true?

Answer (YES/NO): NO